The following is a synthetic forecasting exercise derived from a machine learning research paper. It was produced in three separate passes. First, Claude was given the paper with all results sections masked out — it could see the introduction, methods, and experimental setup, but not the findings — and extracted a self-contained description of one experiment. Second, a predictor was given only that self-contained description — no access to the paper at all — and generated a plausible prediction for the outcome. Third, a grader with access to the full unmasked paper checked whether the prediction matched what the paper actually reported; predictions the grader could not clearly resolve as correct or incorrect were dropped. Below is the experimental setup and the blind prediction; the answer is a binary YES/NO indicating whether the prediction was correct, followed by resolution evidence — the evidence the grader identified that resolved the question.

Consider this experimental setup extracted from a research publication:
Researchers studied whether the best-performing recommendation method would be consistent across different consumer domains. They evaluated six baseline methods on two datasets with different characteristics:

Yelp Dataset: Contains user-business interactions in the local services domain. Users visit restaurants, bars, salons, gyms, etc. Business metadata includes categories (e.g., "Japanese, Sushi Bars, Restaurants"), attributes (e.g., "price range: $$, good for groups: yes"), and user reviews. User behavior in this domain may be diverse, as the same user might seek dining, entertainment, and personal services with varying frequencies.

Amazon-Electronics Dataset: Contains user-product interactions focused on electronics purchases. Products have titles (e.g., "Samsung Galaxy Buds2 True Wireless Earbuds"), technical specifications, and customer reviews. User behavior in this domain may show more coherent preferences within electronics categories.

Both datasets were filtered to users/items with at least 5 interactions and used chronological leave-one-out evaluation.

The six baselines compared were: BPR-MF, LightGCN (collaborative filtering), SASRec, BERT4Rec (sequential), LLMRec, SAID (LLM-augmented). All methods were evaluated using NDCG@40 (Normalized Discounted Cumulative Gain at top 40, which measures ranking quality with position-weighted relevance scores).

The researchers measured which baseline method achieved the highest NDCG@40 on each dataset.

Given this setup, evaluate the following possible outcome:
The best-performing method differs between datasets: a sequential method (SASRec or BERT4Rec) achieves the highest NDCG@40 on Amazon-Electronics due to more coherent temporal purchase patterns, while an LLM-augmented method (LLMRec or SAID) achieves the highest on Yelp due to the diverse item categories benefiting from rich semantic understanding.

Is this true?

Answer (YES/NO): NO